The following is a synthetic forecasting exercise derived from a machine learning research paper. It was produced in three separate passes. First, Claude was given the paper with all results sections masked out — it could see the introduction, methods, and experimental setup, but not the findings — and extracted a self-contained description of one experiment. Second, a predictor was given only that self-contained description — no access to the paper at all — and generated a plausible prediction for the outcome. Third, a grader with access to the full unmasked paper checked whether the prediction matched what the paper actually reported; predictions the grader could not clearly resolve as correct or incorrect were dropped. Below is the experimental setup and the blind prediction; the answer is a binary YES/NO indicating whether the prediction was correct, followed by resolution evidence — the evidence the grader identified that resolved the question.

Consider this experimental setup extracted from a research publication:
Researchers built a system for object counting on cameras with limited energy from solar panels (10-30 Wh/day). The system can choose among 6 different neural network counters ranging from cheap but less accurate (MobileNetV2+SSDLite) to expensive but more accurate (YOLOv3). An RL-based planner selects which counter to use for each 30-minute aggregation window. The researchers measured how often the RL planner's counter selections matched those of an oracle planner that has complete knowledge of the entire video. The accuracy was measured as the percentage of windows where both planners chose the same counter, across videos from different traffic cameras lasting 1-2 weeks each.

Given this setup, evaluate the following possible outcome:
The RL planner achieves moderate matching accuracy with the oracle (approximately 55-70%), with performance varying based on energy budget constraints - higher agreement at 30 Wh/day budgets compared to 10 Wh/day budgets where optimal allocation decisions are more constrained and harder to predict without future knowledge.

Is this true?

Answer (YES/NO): NO